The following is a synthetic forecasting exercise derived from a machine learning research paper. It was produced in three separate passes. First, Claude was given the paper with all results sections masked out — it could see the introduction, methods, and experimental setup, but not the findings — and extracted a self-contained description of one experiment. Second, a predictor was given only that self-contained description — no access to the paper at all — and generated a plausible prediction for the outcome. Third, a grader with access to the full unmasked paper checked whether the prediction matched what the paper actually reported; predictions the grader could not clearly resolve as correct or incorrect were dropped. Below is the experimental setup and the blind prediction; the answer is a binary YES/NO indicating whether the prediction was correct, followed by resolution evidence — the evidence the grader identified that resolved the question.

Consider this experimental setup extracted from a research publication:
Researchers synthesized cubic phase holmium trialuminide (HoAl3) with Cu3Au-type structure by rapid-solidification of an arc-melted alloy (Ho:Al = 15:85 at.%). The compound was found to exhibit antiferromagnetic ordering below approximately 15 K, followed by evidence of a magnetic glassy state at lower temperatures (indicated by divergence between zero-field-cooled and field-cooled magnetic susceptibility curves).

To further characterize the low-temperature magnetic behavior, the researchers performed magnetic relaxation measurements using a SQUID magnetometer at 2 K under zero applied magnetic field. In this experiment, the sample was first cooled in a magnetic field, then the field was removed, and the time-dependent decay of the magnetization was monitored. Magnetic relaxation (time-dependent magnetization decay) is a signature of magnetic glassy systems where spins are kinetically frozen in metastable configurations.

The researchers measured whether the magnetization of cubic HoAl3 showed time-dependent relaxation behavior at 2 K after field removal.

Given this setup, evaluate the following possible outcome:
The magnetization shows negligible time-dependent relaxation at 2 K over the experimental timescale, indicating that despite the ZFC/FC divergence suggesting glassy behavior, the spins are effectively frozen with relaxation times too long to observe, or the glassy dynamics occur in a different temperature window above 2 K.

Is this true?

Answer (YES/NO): NO